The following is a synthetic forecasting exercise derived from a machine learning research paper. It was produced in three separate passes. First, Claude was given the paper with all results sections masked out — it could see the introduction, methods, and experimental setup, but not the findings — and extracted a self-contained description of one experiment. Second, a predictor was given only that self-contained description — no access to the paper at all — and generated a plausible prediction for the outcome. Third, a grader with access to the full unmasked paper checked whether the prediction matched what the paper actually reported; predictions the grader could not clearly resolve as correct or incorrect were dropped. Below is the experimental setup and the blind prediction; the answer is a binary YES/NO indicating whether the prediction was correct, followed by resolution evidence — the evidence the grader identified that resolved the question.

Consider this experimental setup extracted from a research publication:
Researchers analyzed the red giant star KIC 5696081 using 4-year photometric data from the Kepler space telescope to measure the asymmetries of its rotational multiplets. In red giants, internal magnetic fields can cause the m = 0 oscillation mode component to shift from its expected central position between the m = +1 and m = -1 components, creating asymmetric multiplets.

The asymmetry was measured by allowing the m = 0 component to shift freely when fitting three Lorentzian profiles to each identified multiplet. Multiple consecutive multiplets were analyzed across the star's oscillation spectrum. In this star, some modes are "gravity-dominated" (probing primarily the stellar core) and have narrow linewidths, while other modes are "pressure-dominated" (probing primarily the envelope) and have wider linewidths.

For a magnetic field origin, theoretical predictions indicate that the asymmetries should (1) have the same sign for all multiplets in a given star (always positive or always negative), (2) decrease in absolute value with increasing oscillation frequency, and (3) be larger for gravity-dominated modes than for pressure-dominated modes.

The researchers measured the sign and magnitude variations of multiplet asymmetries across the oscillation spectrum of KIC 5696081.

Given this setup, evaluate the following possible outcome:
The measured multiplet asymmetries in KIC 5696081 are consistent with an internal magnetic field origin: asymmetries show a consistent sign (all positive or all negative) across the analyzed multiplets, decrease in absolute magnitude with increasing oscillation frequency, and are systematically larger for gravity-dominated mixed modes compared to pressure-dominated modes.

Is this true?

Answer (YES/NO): YES